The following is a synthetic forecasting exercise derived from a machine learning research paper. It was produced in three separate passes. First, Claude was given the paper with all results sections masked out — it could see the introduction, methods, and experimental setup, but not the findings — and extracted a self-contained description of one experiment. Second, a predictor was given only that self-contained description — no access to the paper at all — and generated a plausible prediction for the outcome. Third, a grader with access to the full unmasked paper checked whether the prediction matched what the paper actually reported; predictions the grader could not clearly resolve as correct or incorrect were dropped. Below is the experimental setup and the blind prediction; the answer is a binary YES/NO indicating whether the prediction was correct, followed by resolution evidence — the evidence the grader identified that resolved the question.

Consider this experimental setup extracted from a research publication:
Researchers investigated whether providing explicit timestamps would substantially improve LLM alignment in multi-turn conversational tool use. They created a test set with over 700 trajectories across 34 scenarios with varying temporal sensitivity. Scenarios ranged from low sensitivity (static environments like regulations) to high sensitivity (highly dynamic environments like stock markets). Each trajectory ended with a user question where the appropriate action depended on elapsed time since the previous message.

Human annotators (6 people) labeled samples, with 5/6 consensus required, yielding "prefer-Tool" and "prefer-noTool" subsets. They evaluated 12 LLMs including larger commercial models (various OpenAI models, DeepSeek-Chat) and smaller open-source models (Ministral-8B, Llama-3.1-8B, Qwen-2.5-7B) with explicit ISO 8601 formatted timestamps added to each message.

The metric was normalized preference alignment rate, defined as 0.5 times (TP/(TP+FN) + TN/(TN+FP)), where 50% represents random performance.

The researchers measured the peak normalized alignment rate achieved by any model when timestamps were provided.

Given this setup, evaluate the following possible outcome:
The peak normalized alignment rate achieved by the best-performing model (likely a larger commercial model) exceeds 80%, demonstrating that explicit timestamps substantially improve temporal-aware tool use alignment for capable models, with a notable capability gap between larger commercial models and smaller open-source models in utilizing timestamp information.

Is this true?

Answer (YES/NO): NO